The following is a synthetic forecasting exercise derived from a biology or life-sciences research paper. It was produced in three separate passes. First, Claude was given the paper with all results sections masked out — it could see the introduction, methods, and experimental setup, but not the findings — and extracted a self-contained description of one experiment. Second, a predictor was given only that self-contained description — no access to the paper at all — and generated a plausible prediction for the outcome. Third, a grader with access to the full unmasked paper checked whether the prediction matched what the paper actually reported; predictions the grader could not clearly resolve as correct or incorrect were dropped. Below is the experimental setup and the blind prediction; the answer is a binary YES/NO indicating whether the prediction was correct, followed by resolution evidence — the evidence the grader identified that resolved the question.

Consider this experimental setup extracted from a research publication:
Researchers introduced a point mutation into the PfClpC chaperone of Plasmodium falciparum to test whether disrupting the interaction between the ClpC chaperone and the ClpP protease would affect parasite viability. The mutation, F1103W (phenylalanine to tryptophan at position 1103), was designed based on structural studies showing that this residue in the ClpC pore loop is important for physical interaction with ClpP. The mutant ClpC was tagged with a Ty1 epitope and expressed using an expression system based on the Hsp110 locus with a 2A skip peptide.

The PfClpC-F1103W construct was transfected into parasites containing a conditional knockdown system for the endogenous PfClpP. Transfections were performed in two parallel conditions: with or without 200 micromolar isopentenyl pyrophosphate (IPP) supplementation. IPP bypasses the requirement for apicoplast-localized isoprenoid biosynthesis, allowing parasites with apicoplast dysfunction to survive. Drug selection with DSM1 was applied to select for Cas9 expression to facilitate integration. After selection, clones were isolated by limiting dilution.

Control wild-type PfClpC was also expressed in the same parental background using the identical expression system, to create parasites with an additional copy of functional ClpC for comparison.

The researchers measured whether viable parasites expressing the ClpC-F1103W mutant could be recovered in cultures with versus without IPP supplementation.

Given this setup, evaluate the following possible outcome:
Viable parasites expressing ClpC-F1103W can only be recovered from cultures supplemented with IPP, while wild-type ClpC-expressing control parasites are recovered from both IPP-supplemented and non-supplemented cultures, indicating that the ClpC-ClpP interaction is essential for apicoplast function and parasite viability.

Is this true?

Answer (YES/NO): YES